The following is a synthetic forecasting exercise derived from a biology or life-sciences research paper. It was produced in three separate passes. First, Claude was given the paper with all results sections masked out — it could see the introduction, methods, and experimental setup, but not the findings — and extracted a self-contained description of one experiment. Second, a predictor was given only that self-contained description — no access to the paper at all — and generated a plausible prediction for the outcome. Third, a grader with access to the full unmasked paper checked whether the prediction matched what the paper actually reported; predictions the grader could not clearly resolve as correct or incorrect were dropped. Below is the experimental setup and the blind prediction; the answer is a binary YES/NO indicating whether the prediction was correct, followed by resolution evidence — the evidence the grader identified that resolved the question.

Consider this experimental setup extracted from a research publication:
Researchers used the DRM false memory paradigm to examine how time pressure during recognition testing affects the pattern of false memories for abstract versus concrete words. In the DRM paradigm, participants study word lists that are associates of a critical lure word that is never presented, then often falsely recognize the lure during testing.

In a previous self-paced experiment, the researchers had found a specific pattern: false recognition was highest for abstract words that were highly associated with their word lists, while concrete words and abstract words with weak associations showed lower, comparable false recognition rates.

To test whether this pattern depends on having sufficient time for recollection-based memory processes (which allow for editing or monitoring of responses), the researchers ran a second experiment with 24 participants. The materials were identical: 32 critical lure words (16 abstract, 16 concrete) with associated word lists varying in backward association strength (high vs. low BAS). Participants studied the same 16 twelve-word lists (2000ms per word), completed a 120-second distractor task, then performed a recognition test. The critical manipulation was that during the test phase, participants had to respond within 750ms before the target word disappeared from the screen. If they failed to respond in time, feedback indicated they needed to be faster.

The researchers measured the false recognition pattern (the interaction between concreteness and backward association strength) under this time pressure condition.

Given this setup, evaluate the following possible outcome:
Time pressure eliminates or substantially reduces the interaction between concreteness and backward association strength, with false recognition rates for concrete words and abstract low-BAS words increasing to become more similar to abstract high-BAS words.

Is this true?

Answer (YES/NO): NO